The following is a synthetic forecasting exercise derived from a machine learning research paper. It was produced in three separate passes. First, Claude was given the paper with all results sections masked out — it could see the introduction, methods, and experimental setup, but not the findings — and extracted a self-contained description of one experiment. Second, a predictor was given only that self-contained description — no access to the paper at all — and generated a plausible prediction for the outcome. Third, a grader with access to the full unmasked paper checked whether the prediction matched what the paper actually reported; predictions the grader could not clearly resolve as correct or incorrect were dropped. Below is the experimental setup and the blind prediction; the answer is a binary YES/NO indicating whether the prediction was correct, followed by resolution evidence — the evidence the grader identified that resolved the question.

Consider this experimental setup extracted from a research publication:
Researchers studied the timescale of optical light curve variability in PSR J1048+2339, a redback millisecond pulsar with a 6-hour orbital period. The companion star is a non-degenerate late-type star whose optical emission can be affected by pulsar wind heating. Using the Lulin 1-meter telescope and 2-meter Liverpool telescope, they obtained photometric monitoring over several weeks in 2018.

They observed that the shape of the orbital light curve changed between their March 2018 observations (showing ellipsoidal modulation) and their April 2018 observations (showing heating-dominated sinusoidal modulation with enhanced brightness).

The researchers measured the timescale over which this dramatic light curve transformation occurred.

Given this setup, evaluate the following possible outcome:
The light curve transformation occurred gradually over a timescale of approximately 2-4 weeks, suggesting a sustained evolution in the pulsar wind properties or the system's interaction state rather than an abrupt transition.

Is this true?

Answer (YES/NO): NO